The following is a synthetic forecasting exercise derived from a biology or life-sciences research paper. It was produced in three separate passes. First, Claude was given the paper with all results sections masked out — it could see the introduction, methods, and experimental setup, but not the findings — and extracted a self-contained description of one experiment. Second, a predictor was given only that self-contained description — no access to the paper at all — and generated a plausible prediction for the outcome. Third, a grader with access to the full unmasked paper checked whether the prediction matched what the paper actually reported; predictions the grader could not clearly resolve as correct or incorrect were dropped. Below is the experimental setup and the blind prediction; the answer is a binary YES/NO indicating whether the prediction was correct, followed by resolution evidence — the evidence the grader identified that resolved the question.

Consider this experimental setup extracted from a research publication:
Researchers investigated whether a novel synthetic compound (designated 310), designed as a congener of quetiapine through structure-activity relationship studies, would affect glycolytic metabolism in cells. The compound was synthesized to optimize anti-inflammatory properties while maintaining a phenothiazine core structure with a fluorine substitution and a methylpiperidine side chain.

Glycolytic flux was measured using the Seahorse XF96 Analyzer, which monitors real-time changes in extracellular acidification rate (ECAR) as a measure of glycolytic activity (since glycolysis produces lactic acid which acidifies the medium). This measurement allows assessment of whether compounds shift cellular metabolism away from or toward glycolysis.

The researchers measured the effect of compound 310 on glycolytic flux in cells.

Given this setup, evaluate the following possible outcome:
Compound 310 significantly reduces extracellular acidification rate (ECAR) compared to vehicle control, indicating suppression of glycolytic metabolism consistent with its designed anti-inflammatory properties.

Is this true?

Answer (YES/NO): YES